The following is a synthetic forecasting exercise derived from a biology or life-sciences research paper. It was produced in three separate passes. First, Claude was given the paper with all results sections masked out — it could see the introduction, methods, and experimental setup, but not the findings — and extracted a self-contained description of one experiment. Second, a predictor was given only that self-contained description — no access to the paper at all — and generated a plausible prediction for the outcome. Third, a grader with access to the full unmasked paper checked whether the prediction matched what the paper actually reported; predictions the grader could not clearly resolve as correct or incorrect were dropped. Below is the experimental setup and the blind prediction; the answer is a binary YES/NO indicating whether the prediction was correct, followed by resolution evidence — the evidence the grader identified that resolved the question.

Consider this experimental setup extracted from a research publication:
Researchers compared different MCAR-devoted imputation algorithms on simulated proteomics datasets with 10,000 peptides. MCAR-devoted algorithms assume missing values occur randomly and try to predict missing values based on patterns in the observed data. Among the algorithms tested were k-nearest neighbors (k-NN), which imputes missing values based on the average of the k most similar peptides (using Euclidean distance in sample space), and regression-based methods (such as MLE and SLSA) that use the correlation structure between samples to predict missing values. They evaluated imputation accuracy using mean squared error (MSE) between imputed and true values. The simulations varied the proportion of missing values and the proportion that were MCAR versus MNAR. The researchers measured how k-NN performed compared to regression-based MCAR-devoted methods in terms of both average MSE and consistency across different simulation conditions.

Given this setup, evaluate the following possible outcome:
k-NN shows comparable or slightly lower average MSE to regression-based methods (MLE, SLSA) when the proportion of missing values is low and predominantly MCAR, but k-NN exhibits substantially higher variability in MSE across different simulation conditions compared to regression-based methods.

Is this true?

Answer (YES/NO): NO